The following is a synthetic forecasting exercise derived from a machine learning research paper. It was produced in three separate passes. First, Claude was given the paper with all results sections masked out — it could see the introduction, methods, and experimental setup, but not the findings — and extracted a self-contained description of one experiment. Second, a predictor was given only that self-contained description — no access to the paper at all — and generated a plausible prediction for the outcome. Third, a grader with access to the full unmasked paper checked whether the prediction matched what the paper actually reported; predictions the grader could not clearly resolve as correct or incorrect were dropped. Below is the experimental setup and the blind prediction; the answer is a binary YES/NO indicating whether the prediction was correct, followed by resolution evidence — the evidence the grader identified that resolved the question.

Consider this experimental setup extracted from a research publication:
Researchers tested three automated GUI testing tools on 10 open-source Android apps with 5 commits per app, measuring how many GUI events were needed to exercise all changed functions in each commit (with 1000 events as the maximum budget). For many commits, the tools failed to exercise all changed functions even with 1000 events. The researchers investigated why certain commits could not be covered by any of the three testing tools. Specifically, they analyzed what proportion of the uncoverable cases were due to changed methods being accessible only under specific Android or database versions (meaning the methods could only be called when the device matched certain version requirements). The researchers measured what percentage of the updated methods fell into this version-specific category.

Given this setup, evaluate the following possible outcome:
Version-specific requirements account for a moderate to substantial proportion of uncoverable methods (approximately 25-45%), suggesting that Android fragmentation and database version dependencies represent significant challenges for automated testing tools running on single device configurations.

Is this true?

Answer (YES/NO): NO